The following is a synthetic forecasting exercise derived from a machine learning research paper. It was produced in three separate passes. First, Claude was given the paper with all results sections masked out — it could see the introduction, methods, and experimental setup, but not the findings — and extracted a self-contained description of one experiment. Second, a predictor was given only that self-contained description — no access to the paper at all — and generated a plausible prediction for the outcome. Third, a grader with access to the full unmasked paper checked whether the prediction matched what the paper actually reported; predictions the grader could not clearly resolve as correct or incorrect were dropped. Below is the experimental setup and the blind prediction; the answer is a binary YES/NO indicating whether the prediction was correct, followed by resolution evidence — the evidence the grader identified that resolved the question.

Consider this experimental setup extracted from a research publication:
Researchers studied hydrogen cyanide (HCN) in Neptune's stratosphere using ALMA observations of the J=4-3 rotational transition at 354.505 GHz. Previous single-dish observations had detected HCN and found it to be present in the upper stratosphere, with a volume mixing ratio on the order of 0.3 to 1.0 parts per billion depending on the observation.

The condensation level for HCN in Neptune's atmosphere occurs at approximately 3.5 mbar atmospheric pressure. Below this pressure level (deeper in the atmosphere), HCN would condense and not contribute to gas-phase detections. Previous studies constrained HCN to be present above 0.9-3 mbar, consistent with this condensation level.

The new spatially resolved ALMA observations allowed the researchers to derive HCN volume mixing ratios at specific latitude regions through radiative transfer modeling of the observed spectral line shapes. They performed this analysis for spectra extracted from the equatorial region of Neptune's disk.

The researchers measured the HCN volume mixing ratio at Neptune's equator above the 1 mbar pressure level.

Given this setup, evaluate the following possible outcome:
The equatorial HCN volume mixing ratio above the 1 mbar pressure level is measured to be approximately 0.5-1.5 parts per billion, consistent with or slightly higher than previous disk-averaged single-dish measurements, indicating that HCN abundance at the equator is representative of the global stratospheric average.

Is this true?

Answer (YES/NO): NO